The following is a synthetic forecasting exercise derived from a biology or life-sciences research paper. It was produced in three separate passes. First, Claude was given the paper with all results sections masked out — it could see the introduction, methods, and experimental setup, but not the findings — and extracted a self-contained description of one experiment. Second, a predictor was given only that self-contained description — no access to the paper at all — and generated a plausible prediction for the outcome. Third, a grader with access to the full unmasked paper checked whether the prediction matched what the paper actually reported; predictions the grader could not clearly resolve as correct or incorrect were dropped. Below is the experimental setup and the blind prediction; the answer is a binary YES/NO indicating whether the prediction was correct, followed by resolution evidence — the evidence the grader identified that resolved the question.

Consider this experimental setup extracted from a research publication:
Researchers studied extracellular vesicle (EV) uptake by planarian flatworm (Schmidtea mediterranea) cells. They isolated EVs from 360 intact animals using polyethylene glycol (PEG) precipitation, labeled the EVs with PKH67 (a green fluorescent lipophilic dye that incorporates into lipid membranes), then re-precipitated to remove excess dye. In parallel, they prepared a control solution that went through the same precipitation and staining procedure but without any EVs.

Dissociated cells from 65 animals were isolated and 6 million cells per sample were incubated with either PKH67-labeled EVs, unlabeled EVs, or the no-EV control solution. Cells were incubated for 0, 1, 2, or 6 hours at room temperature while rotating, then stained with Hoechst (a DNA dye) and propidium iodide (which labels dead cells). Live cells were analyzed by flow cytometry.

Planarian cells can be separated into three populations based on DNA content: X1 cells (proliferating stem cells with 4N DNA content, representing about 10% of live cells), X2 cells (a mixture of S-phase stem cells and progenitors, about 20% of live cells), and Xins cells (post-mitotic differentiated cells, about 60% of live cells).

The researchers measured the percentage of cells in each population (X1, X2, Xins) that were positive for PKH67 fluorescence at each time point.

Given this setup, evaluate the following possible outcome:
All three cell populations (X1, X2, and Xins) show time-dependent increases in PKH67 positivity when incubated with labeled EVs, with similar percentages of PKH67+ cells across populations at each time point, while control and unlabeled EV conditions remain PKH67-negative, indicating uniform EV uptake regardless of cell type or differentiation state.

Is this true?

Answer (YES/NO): NO